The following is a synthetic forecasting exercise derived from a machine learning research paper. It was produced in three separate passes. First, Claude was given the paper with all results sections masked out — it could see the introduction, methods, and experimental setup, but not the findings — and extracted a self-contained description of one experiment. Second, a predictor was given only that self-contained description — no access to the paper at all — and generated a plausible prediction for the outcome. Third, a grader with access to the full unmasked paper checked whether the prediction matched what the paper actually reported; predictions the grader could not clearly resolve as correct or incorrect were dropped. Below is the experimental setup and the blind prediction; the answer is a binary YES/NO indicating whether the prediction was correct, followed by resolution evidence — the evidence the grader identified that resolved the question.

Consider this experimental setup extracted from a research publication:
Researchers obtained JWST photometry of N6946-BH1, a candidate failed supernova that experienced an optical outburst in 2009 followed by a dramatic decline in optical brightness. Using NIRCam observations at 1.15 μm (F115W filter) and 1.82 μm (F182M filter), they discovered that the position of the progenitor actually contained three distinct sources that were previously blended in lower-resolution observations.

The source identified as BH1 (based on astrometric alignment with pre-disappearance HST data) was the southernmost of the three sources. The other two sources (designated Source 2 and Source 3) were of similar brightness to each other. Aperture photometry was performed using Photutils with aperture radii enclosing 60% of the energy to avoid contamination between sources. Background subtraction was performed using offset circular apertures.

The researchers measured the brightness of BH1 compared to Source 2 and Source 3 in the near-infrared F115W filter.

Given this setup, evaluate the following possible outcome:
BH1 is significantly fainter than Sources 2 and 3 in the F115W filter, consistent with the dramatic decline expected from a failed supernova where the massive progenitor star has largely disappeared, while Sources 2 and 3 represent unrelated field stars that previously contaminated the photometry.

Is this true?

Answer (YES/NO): NO